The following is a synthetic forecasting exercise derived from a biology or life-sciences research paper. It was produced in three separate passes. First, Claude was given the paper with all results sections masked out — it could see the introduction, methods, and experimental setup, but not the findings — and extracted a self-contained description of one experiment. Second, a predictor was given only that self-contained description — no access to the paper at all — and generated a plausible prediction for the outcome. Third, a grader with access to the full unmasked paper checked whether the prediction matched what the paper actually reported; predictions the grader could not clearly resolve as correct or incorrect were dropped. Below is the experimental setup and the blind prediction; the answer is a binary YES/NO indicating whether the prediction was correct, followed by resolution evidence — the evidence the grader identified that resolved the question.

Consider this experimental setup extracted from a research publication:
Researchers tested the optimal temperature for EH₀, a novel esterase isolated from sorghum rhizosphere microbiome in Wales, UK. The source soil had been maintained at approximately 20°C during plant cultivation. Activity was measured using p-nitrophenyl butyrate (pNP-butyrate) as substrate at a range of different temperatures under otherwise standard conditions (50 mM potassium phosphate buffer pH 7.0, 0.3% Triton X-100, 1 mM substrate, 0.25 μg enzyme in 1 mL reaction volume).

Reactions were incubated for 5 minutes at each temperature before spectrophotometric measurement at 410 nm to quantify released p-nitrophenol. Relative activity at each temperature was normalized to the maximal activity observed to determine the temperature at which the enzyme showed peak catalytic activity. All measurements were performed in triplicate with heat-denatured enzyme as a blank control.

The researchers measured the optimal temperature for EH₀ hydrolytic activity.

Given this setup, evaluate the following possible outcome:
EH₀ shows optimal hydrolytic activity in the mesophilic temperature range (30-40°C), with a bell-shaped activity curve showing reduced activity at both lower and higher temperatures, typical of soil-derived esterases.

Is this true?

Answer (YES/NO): NO